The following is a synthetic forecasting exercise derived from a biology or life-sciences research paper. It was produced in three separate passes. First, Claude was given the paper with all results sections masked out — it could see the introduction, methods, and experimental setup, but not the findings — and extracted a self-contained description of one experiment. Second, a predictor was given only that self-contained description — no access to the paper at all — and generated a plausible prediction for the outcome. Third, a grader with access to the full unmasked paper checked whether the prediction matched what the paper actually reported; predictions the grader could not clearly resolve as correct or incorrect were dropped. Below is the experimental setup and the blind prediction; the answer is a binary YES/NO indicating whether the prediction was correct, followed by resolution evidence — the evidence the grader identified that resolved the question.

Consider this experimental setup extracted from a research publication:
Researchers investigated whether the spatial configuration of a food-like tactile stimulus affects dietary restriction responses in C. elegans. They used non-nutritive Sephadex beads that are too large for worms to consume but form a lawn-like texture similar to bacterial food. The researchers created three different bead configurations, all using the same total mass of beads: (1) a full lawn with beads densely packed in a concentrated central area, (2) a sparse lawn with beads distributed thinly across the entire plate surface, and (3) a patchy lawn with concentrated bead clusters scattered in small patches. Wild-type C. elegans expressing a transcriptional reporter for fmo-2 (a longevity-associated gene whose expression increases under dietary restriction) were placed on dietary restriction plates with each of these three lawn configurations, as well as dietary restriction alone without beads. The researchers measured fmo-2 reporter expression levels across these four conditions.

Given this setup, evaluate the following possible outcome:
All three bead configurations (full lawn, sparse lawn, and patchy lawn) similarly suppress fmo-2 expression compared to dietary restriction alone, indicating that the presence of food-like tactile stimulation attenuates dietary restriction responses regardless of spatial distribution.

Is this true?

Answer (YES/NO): NO